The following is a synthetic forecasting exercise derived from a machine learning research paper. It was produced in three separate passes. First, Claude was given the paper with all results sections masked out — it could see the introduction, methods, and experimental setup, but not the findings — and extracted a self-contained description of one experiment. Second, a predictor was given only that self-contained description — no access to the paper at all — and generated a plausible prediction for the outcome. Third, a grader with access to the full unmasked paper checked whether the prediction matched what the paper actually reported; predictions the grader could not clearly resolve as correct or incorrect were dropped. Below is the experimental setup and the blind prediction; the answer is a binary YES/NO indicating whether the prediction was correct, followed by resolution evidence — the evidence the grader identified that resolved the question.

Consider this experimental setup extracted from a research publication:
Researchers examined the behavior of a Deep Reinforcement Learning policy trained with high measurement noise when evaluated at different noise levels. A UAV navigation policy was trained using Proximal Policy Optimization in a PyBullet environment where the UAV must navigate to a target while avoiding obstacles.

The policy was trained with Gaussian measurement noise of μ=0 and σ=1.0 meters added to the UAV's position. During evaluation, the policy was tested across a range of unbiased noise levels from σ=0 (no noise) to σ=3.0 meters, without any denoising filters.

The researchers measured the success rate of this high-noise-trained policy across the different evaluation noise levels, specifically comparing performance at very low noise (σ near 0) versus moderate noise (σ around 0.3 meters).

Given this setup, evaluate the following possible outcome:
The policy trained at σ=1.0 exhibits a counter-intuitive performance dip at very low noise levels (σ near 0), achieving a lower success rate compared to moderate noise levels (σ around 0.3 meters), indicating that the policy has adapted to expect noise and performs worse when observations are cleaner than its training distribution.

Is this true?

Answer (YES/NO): YES